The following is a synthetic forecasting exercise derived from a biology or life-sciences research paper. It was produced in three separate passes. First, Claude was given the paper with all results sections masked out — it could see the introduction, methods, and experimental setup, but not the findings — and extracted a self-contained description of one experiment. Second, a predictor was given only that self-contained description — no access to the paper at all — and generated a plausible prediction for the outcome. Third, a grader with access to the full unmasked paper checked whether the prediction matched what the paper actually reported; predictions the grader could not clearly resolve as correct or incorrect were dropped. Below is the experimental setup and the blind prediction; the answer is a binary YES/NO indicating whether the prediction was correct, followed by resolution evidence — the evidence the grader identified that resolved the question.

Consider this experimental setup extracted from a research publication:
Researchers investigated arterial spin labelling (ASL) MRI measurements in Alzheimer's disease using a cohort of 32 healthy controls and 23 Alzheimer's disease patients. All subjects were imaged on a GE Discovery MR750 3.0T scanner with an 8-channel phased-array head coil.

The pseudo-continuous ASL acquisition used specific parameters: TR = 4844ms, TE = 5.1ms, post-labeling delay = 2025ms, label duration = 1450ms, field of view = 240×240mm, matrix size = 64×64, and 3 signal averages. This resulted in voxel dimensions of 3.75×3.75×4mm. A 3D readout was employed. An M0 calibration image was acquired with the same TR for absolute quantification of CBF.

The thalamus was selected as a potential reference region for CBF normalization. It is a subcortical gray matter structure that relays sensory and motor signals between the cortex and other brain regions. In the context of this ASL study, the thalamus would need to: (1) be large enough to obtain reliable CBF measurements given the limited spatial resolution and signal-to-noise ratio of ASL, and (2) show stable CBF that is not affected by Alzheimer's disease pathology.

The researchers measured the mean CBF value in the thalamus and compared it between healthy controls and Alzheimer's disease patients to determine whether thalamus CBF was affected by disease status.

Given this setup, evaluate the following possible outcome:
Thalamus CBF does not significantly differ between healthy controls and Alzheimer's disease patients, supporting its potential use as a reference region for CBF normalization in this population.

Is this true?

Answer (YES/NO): YES